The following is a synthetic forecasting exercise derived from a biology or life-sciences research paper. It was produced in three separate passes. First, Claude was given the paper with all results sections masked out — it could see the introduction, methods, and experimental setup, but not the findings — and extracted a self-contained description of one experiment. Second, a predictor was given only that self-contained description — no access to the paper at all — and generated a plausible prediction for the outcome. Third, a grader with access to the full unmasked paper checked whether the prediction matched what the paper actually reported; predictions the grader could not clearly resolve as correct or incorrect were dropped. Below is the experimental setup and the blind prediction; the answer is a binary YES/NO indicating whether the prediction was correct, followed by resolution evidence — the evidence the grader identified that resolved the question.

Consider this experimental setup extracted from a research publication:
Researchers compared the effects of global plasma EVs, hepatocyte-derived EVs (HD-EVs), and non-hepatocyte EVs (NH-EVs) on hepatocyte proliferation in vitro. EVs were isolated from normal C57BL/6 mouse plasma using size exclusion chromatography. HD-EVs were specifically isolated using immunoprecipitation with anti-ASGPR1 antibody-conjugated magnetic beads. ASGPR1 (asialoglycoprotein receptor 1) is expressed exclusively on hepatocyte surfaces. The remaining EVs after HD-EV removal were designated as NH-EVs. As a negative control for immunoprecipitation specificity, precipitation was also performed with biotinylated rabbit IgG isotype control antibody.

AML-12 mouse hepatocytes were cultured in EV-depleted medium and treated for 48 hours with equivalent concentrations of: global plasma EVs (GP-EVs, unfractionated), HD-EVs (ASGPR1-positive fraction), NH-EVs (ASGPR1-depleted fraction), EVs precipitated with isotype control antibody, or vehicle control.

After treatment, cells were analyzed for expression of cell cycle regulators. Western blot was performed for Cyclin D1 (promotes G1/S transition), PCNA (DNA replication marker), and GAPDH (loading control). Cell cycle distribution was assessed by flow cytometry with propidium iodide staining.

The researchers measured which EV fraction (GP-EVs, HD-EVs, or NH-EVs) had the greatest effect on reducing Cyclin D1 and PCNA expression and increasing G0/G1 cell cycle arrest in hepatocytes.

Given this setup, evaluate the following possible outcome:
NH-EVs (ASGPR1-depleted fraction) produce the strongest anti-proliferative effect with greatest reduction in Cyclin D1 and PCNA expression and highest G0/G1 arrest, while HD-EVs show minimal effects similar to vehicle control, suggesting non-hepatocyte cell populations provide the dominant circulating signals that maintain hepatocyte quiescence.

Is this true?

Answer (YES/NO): NO